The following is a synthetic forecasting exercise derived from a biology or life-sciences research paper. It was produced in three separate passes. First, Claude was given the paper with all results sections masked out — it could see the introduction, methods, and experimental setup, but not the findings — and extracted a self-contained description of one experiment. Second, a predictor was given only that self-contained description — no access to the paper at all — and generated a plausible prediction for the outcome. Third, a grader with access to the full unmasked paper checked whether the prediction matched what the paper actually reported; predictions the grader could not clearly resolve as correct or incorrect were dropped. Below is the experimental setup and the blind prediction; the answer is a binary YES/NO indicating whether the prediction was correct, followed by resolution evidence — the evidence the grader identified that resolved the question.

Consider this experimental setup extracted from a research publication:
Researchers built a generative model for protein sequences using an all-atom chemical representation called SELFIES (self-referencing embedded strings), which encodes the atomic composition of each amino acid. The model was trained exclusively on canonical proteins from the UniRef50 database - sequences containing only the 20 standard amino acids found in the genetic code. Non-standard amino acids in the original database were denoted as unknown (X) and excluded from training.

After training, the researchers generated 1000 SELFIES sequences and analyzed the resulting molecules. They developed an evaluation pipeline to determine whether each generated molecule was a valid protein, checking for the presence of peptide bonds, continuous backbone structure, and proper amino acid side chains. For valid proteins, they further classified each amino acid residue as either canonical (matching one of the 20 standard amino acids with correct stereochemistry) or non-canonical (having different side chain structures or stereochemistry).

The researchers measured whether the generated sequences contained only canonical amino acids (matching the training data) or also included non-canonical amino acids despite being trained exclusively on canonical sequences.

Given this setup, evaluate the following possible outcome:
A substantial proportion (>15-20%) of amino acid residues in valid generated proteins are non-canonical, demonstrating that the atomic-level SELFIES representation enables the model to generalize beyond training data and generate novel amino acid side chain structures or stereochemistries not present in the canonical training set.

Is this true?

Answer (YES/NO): NO